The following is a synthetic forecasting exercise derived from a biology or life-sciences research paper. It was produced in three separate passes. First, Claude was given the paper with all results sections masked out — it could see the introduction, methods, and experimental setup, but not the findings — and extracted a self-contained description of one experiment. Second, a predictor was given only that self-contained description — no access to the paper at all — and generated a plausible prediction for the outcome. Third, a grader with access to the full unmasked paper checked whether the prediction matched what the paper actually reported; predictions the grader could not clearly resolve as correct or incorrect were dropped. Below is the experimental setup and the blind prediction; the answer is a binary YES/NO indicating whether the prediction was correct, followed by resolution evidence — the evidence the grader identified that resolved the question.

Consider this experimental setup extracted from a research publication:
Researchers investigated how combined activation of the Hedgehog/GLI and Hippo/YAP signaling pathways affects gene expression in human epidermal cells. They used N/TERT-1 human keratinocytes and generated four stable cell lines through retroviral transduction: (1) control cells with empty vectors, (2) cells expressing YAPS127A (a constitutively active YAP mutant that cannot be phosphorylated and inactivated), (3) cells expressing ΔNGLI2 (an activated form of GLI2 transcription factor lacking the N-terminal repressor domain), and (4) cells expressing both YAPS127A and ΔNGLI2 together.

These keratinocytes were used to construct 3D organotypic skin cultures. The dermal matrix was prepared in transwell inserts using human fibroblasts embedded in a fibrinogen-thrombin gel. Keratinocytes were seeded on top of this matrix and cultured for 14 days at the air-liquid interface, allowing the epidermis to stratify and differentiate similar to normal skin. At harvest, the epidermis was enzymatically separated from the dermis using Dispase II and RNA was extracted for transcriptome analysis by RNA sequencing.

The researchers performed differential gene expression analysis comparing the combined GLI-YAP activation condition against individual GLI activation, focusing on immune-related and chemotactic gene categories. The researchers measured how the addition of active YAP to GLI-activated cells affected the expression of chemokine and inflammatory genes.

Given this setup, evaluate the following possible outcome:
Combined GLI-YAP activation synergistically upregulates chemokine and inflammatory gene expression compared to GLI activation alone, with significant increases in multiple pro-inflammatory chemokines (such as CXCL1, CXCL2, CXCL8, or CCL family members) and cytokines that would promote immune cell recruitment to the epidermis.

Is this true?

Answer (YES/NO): NO